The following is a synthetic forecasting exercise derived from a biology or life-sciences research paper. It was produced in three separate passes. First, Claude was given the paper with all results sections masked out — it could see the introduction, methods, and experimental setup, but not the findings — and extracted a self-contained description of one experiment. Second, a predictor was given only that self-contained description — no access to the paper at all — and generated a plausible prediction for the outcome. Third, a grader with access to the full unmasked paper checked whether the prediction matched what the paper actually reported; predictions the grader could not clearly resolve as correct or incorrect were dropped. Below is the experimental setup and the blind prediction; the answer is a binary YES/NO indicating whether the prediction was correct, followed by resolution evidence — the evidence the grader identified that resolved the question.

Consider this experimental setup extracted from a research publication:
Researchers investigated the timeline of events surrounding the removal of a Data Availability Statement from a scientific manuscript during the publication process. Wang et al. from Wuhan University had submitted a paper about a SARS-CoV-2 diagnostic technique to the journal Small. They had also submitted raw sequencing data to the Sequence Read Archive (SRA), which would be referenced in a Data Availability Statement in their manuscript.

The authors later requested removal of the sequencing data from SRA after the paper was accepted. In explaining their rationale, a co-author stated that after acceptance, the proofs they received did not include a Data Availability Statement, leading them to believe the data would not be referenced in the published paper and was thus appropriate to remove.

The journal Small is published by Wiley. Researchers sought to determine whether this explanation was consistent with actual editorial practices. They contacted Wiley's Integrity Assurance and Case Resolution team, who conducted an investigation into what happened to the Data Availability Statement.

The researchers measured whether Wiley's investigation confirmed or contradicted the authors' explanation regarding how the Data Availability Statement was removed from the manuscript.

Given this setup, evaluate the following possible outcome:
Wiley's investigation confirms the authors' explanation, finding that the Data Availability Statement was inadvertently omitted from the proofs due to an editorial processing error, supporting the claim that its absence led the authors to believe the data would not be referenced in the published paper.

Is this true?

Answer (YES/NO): YES